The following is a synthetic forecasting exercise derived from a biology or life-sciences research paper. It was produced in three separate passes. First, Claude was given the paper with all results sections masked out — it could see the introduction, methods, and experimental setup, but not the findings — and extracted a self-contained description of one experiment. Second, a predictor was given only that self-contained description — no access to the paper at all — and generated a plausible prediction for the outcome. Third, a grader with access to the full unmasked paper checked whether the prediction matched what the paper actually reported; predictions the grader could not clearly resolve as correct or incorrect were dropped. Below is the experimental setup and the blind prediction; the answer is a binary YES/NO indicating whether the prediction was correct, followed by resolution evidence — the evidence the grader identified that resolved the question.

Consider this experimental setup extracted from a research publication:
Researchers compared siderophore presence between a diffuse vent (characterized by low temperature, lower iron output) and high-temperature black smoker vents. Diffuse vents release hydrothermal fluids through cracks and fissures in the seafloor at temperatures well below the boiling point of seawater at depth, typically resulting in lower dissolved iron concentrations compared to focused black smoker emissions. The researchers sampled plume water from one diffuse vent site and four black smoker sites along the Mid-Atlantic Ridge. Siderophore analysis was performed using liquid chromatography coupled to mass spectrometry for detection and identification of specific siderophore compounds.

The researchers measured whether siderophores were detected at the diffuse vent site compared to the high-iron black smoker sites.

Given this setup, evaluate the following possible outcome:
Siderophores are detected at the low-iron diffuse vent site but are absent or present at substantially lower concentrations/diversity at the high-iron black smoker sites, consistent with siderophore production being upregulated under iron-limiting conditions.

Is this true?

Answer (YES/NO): NO